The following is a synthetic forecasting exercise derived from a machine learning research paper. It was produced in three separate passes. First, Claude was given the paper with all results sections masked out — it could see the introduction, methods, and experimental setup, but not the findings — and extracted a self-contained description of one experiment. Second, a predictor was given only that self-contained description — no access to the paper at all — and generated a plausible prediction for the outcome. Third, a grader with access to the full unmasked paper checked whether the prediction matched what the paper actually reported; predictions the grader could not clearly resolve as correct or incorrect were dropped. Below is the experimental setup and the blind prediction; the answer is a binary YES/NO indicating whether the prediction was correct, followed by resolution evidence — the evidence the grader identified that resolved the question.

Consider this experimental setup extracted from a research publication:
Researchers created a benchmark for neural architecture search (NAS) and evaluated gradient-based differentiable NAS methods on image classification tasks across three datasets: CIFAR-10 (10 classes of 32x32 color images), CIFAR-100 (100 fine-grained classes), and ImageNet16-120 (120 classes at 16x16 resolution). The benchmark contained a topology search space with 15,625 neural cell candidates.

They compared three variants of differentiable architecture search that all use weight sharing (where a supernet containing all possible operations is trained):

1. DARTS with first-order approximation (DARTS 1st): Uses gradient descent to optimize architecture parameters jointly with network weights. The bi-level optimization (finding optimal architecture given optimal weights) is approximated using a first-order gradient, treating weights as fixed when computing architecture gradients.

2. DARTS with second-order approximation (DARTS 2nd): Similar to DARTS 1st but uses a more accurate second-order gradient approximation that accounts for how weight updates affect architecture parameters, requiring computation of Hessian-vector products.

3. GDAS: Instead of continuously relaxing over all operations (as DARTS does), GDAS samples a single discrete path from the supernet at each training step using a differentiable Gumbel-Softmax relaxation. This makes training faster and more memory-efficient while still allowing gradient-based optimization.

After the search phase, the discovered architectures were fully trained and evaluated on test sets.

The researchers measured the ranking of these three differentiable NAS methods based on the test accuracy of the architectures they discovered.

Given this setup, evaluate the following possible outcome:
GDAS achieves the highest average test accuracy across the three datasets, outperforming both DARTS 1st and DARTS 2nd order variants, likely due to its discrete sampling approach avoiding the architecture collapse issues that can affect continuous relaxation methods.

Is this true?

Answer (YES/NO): YES